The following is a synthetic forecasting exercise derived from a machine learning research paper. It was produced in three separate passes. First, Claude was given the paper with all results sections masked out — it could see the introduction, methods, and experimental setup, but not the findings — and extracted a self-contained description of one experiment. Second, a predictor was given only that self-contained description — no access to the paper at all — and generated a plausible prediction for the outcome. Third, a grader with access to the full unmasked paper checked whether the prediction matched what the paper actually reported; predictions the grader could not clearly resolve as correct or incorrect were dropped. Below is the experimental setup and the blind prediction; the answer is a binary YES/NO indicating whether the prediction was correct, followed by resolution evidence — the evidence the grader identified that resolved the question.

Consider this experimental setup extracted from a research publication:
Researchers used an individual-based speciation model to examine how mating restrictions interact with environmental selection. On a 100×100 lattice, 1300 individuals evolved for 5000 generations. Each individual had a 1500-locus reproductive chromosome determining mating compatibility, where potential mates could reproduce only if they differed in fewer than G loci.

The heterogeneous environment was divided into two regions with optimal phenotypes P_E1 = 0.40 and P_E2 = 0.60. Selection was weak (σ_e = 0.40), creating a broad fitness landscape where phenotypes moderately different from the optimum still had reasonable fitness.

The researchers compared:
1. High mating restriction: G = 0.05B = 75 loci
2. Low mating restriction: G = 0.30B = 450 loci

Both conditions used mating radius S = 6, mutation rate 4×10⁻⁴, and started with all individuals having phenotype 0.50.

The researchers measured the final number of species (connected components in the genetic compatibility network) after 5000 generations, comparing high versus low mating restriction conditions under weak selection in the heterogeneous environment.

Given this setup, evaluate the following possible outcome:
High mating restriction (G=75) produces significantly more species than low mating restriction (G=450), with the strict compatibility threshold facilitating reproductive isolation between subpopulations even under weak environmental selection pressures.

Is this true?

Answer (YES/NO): YES